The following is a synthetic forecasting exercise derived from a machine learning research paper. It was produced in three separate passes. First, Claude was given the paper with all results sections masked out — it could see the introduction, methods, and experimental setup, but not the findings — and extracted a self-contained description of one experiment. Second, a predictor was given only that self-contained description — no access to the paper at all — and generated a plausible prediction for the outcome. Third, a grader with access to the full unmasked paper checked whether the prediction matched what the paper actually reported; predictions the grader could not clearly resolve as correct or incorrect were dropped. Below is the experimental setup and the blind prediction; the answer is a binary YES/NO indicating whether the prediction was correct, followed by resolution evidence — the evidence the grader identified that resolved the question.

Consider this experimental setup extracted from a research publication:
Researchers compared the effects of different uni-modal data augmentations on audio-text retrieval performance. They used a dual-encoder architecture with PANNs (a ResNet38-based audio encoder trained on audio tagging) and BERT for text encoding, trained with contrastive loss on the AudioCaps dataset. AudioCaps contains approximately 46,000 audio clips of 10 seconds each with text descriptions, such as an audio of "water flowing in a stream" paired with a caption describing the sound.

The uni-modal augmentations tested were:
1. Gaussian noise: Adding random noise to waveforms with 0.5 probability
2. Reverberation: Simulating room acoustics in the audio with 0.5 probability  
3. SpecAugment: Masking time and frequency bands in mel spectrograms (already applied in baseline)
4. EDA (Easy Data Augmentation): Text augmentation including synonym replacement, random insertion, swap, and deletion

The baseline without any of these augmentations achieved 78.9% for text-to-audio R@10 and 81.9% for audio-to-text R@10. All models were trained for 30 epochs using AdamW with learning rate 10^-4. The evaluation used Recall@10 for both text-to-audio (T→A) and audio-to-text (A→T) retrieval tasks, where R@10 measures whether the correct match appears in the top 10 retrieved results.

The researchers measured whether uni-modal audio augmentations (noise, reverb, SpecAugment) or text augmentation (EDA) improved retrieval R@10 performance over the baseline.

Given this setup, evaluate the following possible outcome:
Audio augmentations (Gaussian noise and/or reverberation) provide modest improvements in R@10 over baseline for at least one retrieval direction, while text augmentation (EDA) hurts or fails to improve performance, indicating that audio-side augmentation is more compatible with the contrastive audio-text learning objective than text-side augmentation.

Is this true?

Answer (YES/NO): NO